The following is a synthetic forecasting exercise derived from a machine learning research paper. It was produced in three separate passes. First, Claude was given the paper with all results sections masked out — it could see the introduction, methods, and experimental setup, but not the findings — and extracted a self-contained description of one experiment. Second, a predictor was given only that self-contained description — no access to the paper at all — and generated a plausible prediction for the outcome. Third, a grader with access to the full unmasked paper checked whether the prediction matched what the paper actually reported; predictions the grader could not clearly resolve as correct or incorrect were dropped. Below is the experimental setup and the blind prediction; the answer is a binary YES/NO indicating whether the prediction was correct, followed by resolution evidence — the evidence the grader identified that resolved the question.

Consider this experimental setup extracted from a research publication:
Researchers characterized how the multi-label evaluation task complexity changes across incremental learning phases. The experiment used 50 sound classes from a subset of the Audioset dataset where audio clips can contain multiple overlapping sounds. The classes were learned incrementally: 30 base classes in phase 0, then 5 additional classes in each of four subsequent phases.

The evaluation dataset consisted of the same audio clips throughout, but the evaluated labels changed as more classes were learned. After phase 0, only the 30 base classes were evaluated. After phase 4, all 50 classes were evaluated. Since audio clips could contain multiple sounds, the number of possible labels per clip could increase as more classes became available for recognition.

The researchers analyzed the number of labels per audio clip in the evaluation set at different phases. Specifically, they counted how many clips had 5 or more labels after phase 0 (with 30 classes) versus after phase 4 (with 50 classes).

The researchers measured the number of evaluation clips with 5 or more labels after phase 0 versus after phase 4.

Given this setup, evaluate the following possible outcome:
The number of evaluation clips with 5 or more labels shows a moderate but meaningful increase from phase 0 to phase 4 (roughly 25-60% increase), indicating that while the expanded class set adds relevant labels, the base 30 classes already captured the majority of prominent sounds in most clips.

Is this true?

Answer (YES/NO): NO